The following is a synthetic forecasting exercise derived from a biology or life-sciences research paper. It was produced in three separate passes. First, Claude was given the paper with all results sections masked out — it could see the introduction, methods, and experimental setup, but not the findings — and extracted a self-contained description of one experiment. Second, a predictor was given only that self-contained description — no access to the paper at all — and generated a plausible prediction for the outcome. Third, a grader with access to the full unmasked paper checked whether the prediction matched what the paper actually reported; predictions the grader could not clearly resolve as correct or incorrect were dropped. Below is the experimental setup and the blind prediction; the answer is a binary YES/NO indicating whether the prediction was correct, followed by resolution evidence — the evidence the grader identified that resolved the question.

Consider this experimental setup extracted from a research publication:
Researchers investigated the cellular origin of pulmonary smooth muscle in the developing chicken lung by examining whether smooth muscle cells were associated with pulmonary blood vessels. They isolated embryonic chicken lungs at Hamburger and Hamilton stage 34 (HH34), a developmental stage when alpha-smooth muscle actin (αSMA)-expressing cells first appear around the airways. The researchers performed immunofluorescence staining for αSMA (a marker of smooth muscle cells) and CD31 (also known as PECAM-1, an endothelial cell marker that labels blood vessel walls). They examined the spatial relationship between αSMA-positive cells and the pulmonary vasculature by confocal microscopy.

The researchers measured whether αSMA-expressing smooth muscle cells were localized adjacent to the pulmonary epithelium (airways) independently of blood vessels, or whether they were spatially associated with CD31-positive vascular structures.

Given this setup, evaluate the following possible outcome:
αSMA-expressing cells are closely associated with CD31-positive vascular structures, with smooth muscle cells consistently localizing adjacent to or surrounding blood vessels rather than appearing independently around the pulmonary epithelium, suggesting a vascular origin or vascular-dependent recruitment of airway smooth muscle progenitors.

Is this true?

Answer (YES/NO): YES